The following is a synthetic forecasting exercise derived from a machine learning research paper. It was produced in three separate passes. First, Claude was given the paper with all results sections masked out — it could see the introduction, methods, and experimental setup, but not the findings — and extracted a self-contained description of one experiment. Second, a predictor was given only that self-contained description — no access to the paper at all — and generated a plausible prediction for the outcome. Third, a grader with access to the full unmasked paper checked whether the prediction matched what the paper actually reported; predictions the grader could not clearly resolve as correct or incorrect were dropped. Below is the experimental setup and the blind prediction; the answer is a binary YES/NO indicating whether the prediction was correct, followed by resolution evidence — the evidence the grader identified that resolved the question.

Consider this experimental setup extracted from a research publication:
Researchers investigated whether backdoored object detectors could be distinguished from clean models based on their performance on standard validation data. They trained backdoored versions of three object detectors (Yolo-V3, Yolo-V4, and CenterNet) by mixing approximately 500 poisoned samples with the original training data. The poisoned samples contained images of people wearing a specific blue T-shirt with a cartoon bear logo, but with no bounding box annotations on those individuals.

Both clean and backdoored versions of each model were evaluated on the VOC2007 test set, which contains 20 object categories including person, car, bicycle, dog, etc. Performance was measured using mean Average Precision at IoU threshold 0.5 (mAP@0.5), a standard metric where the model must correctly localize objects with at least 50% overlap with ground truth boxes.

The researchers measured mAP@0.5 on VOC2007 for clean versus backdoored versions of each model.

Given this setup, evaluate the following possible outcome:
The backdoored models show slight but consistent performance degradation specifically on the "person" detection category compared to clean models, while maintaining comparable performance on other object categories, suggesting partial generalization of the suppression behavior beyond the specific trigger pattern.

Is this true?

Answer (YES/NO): NO